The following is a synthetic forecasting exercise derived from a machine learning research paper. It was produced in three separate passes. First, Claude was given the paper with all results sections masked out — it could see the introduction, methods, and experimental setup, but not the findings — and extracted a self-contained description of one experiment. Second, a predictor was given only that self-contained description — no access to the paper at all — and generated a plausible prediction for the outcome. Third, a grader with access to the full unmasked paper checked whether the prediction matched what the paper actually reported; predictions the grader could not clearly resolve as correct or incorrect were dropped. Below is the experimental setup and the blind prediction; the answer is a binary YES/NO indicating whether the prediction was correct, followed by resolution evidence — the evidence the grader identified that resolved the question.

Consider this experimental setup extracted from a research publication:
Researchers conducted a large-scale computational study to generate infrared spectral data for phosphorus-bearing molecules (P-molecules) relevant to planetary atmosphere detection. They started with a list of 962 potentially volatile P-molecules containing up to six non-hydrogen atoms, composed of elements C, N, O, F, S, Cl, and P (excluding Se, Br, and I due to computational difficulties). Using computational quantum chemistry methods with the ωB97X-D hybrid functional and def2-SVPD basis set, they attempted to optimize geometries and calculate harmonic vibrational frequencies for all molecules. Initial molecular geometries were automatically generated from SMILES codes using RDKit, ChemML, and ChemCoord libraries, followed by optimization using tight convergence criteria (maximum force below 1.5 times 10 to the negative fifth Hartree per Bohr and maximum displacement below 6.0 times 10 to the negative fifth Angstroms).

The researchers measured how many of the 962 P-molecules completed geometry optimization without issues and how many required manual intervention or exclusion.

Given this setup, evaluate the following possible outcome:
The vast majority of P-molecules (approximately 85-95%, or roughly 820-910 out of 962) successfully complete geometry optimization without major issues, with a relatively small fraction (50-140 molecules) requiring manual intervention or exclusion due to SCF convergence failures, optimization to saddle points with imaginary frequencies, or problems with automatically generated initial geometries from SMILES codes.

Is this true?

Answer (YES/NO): YES